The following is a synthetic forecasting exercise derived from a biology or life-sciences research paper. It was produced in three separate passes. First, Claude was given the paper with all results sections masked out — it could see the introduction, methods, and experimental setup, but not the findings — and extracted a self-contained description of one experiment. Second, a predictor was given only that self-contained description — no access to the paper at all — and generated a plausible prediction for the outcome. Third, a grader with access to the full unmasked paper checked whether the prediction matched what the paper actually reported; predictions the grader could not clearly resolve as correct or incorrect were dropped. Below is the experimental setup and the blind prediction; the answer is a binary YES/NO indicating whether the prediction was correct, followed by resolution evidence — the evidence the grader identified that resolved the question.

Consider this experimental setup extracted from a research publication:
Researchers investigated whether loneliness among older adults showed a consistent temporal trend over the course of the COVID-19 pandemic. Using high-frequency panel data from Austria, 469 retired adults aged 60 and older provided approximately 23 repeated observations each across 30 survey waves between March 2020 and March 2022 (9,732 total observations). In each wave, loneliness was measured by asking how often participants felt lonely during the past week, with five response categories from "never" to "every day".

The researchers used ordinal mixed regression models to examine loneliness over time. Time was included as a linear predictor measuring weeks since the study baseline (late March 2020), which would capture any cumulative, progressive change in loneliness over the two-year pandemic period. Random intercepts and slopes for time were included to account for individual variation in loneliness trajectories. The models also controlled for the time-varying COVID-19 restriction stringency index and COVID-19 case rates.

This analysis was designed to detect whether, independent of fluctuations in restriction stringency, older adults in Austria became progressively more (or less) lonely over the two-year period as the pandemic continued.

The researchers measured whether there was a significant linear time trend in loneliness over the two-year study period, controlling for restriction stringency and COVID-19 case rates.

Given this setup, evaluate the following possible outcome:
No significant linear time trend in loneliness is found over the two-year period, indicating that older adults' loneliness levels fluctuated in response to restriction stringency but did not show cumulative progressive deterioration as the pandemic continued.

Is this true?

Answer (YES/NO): YES